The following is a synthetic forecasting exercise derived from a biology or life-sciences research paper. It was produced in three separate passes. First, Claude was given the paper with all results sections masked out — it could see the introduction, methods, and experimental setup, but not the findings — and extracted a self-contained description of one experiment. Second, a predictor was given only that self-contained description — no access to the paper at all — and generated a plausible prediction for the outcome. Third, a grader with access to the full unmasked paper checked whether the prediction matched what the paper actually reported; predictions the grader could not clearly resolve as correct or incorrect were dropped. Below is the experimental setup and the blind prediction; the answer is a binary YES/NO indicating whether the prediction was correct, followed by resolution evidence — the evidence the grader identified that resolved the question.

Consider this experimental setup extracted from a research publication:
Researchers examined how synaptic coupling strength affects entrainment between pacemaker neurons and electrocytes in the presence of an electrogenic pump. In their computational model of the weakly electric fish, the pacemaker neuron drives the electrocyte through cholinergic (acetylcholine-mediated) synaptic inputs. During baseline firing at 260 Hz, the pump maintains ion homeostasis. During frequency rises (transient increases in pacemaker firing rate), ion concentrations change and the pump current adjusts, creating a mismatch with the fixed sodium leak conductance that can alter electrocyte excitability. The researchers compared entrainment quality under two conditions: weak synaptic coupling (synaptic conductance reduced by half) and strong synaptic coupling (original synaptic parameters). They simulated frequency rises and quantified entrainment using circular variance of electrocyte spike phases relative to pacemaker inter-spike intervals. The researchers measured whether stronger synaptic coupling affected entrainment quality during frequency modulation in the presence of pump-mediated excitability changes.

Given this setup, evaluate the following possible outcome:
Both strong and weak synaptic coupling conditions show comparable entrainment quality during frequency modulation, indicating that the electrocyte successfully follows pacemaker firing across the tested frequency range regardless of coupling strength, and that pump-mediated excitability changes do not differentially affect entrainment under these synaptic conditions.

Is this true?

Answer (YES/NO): NO